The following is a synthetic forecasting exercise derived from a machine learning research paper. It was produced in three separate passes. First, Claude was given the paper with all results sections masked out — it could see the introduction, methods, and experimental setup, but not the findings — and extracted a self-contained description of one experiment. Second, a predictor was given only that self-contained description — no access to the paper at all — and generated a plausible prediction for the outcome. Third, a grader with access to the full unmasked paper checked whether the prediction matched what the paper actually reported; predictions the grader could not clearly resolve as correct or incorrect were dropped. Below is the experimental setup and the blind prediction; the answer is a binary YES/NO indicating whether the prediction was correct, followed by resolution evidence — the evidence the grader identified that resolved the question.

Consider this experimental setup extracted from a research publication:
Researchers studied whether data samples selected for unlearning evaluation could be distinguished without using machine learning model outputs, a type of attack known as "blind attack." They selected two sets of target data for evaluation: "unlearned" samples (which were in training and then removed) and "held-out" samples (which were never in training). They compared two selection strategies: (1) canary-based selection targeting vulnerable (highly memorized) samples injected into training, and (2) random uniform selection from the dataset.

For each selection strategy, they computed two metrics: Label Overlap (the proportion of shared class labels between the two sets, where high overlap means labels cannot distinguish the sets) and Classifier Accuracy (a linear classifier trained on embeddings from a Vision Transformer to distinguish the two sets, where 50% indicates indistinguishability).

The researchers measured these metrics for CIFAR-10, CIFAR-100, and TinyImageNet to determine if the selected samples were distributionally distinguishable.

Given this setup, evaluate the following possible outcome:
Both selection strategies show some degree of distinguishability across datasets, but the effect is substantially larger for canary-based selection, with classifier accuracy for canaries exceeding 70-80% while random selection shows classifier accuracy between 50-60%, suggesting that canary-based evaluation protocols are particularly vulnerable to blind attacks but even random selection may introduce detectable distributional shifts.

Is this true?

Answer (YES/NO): NO